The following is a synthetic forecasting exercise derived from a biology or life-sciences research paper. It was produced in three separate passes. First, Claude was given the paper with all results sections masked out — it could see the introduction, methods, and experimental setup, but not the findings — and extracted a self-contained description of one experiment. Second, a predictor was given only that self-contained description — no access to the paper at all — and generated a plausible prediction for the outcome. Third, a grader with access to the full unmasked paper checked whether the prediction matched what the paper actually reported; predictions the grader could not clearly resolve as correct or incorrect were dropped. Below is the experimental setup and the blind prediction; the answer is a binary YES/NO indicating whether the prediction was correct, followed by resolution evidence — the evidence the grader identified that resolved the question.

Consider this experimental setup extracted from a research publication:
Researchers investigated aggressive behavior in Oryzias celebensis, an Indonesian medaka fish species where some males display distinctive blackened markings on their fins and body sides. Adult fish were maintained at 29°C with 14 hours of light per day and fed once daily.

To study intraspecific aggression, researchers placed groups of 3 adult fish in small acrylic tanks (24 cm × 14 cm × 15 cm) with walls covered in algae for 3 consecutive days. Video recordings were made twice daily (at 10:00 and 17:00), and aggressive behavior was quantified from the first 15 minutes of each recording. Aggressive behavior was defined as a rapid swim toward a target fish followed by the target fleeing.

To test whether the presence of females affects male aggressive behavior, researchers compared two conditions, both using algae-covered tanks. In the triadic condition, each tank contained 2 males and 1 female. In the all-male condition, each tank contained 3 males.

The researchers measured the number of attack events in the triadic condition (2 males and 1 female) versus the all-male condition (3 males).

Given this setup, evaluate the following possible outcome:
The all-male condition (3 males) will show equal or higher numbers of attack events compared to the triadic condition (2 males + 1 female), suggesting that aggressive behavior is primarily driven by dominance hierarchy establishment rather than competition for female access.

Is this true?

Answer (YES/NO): YES